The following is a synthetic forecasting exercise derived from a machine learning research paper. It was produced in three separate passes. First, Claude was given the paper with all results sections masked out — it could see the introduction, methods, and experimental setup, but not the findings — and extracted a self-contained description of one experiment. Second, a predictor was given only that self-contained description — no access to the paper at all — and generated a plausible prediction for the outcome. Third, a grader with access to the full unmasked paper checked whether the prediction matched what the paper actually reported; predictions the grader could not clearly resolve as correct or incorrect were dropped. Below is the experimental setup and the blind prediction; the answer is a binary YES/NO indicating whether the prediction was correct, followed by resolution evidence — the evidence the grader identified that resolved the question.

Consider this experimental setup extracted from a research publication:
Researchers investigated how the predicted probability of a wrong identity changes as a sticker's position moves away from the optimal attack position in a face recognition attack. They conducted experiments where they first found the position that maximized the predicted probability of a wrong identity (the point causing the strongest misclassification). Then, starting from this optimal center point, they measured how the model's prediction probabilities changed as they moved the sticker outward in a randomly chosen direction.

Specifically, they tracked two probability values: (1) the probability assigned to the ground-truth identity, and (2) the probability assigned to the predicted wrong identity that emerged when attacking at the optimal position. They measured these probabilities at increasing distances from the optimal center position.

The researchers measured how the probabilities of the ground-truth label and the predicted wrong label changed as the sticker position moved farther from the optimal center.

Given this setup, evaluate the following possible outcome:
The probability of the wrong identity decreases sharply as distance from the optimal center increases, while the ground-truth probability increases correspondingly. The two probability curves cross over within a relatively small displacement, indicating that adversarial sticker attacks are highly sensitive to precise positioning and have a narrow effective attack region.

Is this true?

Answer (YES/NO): NO